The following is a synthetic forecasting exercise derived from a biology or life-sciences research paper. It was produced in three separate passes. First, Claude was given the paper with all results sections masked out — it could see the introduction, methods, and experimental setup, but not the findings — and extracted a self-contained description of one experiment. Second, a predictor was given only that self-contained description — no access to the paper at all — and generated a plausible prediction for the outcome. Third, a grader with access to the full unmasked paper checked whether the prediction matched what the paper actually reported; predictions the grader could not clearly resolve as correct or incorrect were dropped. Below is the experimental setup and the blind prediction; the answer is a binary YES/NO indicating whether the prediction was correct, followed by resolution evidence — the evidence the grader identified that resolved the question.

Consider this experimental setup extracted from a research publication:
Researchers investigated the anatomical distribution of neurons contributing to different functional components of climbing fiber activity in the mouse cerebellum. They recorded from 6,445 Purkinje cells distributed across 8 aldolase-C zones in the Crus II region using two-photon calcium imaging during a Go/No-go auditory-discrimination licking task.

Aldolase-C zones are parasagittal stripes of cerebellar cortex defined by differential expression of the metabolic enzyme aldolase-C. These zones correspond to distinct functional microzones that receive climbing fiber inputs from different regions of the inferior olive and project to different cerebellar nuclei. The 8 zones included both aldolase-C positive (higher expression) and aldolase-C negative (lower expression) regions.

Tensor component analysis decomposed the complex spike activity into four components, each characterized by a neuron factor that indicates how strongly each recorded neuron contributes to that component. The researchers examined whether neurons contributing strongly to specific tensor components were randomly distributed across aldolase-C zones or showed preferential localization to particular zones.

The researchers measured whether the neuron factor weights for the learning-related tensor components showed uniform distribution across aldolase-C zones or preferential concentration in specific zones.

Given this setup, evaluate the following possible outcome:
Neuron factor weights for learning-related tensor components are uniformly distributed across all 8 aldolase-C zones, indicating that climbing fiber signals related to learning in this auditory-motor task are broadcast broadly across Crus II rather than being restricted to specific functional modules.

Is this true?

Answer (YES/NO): NO